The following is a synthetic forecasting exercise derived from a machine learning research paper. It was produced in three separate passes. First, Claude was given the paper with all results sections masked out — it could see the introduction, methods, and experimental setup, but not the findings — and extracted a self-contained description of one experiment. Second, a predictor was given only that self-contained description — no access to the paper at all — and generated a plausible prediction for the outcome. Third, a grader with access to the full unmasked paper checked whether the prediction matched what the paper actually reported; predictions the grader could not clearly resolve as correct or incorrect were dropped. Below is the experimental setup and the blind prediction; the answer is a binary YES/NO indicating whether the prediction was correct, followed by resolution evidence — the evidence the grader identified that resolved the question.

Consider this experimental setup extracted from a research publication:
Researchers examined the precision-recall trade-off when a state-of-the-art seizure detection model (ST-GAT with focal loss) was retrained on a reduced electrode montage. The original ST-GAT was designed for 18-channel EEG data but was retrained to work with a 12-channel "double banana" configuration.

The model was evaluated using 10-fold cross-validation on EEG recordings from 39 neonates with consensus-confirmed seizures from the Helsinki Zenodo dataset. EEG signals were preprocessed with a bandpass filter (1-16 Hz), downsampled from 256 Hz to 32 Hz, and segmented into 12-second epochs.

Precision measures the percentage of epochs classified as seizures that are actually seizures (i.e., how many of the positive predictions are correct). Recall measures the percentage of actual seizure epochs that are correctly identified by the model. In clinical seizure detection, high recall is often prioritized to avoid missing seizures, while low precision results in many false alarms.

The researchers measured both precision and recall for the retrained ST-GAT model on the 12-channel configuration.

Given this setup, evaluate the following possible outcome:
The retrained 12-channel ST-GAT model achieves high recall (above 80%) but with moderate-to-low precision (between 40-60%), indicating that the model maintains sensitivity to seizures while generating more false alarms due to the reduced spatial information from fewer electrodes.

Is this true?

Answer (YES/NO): NO